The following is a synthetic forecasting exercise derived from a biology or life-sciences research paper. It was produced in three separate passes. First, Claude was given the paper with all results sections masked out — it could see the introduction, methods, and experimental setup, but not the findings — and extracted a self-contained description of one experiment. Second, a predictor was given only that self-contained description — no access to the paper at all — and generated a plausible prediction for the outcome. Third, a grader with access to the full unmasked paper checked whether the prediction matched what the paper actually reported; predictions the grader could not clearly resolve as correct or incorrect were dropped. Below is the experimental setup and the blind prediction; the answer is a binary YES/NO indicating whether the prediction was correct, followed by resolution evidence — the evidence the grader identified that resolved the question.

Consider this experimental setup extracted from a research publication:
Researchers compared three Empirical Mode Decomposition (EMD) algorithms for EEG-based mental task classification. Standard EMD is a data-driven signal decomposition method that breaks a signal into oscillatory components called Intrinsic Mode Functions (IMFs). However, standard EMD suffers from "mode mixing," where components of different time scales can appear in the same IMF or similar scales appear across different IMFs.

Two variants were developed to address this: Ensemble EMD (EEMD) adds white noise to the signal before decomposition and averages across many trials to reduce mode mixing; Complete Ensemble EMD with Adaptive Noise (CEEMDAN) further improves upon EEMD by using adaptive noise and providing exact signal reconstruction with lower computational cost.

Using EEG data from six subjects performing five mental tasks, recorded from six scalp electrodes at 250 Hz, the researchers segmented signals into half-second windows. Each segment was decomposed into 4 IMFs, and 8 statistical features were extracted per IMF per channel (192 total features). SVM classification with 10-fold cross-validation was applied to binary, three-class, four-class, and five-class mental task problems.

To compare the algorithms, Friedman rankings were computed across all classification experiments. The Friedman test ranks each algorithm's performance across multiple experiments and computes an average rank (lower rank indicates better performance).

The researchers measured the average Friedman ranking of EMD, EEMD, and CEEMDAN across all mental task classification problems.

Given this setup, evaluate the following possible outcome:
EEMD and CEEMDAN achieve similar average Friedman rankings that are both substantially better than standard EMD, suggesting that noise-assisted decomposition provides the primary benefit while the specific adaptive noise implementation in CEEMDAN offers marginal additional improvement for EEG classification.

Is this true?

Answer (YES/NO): NO